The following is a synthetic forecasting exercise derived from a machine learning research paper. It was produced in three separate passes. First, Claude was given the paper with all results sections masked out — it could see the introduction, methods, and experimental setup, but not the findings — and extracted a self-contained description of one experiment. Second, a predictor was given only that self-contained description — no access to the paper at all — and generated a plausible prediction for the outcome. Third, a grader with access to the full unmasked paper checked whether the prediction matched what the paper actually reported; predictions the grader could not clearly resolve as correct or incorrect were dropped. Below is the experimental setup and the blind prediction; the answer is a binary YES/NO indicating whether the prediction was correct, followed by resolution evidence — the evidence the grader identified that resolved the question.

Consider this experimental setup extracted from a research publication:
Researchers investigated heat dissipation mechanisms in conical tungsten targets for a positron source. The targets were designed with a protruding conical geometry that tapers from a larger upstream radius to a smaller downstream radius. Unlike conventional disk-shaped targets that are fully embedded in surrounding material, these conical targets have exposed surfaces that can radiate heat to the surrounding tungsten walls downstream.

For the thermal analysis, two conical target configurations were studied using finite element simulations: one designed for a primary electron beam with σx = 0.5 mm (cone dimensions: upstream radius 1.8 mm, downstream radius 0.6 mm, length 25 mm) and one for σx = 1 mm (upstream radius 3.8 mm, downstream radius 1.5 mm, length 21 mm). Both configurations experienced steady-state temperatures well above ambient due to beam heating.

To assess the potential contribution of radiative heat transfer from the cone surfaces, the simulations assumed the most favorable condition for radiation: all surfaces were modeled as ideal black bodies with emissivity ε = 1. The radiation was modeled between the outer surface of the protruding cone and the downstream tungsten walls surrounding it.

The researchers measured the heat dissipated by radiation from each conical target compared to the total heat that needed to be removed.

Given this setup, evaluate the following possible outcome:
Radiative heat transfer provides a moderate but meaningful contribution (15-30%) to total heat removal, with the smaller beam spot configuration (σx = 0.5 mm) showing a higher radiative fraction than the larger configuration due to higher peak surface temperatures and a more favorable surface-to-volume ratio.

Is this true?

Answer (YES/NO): NO